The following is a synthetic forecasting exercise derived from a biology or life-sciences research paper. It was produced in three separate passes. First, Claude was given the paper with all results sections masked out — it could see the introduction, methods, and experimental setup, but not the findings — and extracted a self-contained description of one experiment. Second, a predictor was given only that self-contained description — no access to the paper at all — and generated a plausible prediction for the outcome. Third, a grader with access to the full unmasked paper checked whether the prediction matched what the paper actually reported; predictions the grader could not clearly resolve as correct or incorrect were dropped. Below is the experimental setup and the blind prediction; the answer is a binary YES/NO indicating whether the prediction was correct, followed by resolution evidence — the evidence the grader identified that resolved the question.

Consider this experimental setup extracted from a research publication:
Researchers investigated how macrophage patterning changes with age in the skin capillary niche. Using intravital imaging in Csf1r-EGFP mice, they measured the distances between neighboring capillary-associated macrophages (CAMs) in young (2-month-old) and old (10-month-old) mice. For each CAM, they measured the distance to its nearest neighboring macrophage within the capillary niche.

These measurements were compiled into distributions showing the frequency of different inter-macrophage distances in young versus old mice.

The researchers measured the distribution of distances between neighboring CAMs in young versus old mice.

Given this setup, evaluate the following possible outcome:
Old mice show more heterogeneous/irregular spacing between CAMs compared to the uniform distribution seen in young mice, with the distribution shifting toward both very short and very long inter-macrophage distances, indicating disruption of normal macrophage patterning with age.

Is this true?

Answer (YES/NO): YES